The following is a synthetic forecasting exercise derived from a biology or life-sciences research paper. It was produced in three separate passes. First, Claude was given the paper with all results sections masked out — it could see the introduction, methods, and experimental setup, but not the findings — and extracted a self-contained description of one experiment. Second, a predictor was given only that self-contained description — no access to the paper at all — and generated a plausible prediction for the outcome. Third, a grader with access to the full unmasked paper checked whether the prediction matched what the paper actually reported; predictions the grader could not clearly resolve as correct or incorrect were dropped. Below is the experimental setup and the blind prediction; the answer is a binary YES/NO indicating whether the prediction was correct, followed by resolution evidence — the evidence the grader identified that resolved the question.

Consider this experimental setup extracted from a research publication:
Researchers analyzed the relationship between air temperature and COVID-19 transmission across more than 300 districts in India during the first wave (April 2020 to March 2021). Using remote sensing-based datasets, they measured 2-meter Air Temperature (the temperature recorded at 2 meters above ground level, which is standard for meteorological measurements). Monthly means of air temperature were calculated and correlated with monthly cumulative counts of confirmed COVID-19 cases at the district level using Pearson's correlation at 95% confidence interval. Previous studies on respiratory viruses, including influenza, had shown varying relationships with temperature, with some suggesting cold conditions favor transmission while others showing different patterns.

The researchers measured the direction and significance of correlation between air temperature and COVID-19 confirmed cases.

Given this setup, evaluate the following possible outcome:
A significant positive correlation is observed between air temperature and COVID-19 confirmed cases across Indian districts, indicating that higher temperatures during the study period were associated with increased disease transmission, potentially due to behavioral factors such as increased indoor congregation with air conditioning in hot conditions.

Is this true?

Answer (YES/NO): YES